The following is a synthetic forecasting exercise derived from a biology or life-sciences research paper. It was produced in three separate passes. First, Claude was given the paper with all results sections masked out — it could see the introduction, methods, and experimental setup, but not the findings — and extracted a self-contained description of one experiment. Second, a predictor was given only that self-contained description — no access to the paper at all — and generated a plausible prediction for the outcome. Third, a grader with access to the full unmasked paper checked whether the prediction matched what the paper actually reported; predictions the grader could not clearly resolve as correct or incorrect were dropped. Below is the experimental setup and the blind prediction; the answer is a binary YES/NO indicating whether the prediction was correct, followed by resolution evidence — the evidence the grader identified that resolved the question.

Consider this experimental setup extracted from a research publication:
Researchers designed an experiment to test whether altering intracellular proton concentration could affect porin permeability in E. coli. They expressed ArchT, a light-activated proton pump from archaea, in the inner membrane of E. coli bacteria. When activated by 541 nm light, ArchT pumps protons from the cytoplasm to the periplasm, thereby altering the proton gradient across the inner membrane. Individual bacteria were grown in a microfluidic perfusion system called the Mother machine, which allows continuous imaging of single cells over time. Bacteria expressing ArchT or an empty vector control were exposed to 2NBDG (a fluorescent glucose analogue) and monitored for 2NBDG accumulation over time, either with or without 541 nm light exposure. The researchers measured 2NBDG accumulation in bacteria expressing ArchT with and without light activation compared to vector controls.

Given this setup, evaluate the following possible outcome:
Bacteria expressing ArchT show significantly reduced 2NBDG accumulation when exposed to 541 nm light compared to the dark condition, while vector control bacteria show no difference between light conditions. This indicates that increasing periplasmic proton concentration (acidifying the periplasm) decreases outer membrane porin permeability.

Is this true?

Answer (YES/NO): YES